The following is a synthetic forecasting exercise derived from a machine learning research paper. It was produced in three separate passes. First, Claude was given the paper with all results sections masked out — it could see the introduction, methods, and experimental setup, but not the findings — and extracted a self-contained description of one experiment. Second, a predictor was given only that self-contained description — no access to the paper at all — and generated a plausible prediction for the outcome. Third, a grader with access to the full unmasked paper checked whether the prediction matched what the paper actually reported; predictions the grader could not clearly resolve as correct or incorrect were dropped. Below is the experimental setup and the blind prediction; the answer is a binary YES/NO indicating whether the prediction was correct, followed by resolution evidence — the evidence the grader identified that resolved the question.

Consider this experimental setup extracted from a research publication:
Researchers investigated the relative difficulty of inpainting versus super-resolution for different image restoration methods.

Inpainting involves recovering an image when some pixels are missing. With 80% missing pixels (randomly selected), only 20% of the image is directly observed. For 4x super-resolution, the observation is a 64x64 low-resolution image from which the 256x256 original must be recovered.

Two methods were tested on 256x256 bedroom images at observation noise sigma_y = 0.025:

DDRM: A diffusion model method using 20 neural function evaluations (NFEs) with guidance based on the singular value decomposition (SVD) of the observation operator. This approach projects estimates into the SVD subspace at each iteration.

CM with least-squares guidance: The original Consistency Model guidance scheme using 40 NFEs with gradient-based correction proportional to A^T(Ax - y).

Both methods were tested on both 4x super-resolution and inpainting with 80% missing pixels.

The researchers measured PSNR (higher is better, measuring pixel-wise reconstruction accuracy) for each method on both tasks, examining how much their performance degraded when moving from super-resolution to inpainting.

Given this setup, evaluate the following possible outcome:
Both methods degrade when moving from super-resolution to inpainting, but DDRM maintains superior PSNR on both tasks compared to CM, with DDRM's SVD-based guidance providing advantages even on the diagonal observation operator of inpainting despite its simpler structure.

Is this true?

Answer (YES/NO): NO